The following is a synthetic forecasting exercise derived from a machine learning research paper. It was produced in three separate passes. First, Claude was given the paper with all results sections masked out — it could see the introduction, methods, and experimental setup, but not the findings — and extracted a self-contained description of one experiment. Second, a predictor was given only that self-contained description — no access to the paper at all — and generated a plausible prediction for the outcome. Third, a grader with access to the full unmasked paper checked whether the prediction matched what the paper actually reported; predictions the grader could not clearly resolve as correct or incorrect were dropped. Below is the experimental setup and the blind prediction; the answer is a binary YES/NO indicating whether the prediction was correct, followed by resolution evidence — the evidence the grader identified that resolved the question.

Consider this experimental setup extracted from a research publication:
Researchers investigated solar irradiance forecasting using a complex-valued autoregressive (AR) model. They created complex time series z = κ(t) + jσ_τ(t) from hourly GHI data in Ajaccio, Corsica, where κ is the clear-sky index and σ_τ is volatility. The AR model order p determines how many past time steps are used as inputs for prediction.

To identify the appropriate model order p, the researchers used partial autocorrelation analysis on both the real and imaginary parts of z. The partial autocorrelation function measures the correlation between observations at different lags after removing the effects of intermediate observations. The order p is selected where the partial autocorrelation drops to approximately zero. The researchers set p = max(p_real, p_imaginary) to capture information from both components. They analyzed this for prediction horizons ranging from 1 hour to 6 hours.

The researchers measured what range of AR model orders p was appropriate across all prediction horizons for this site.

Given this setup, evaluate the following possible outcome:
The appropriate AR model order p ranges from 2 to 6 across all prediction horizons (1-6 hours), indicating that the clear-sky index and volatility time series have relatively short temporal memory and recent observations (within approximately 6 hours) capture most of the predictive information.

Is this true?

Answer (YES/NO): YES